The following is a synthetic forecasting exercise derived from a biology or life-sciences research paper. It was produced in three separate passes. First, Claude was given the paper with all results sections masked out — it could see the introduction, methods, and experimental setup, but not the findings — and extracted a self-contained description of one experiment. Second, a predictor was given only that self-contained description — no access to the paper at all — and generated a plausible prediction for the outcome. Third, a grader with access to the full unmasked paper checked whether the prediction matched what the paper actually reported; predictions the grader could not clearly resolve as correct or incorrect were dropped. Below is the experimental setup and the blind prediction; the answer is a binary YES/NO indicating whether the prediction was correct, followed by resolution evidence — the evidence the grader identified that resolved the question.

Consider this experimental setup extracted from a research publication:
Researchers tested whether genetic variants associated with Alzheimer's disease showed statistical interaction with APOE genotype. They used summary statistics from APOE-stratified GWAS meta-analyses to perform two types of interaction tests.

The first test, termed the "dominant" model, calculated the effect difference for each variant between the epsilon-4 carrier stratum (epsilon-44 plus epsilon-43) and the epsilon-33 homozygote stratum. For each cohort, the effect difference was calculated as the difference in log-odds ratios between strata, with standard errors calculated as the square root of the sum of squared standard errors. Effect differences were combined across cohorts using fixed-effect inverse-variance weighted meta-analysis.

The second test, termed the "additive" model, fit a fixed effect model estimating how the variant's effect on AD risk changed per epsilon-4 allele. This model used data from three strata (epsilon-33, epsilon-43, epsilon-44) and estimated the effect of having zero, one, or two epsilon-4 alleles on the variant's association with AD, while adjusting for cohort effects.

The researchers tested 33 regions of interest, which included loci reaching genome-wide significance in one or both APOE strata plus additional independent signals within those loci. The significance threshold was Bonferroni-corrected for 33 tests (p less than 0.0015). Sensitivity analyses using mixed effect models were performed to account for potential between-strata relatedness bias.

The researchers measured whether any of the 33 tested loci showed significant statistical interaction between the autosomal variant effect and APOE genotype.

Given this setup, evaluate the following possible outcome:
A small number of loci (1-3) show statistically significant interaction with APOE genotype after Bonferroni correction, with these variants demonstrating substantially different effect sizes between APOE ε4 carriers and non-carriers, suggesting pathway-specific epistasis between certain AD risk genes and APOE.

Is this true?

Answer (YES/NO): NO